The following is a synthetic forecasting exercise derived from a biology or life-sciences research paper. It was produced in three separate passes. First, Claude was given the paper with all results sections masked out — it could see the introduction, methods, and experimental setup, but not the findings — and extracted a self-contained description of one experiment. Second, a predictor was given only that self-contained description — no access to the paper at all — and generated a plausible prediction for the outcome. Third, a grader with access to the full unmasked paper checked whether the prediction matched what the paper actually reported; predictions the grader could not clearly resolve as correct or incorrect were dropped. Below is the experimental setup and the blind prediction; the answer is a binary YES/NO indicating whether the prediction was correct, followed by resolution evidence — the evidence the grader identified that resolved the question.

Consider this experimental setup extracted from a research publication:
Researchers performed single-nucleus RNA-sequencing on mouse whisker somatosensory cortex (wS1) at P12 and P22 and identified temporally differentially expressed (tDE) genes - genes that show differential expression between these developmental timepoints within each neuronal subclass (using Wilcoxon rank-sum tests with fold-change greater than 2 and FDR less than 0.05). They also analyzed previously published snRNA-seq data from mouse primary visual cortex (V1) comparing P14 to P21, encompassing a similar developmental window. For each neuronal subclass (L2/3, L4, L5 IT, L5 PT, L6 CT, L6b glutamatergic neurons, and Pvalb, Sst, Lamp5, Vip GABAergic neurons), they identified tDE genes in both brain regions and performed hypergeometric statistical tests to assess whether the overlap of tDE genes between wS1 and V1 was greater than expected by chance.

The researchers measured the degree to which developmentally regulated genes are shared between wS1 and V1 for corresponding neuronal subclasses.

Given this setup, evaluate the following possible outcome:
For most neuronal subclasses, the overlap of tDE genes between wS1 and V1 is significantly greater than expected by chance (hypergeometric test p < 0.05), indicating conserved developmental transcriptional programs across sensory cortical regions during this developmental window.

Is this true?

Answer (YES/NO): YES